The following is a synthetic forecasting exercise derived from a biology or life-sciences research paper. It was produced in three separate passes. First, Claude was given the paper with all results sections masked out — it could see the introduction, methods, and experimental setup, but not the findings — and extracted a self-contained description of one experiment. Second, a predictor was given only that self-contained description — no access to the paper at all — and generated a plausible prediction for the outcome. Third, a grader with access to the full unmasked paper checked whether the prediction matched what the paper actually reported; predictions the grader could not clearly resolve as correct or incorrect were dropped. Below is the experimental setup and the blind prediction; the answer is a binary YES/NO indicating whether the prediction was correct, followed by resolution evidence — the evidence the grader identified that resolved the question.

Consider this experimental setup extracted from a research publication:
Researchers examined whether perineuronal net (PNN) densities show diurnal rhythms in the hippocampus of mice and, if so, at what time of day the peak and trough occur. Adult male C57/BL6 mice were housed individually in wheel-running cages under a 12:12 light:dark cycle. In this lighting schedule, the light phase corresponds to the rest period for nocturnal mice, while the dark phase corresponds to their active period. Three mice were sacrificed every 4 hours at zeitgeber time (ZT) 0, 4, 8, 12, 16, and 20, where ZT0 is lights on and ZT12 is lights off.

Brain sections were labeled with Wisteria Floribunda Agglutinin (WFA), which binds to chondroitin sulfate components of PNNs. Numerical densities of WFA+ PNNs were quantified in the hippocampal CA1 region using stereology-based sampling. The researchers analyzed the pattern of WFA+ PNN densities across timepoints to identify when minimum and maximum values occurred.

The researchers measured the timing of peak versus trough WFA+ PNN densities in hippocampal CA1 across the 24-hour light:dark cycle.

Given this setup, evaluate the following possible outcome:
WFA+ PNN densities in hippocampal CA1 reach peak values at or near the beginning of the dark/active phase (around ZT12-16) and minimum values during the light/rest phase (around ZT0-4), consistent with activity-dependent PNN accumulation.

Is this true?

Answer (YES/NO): NO